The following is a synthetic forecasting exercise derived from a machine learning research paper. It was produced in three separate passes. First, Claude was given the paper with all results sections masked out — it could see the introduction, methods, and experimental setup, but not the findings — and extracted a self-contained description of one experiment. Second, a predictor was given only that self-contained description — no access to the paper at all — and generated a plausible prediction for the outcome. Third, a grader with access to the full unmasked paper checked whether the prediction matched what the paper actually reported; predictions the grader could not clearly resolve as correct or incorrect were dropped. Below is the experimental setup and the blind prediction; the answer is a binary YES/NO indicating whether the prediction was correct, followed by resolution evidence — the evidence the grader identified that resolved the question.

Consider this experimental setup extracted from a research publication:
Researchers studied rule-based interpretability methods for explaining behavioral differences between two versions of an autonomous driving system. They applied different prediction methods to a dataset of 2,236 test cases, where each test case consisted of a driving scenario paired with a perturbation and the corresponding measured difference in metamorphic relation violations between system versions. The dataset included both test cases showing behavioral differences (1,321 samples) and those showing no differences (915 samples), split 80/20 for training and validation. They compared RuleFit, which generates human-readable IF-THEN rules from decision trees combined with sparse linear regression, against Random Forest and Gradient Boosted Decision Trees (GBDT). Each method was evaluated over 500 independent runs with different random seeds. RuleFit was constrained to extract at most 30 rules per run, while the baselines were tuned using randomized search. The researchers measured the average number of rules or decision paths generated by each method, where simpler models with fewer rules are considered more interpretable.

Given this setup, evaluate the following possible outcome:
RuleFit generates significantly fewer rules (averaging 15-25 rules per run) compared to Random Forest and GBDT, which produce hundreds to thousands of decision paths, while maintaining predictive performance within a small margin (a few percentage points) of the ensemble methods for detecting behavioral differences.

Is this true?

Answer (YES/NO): NO